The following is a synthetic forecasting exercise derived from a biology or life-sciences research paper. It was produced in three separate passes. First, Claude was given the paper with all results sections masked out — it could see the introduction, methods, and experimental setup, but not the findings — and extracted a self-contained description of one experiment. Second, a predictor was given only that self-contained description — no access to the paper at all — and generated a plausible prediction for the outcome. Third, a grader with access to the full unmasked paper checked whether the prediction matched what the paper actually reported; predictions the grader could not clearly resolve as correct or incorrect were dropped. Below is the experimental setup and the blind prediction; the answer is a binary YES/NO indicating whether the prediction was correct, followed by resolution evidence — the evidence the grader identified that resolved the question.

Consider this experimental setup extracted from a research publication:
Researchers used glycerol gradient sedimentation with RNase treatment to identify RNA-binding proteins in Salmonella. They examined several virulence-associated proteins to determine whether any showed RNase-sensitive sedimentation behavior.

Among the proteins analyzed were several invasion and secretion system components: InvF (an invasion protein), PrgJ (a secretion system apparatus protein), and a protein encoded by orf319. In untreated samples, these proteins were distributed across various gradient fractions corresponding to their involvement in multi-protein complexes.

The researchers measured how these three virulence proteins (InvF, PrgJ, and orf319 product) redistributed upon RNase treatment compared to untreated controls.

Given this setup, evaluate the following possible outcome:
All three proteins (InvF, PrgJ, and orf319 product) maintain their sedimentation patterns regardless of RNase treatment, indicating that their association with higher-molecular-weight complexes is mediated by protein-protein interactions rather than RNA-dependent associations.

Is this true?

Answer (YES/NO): NO